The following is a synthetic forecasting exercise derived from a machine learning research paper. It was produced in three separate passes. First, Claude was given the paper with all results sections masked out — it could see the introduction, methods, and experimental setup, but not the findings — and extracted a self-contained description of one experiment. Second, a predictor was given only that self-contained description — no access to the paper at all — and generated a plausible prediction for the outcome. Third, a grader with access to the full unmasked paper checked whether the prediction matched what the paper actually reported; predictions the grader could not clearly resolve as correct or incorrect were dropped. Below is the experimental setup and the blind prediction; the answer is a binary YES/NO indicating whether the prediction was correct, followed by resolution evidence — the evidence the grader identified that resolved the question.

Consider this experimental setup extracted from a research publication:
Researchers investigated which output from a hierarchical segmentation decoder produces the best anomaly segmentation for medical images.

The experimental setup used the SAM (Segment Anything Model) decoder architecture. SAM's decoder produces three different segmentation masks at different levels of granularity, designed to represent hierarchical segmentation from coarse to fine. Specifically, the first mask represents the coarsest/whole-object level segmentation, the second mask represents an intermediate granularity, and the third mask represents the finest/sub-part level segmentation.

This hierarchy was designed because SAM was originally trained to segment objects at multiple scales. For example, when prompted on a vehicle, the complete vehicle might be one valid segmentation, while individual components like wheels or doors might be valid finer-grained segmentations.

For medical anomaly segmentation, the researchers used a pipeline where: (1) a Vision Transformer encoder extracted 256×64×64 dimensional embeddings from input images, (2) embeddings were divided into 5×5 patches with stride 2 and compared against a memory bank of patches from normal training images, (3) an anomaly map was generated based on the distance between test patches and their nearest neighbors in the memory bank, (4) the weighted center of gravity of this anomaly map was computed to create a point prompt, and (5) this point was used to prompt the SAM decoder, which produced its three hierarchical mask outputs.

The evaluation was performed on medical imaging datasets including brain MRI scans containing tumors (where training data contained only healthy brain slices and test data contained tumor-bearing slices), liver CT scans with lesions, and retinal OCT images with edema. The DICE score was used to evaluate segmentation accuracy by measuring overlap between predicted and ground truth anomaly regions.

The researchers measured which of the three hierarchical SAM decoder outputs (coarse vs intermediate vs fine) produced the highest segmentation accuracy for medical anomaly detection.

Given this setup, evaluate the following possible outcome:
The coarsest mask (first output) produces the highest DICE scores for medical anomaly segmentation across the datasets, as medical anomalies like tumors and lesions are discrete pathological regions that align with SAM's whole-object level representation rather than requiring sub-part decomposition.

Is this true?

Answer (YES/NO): NO